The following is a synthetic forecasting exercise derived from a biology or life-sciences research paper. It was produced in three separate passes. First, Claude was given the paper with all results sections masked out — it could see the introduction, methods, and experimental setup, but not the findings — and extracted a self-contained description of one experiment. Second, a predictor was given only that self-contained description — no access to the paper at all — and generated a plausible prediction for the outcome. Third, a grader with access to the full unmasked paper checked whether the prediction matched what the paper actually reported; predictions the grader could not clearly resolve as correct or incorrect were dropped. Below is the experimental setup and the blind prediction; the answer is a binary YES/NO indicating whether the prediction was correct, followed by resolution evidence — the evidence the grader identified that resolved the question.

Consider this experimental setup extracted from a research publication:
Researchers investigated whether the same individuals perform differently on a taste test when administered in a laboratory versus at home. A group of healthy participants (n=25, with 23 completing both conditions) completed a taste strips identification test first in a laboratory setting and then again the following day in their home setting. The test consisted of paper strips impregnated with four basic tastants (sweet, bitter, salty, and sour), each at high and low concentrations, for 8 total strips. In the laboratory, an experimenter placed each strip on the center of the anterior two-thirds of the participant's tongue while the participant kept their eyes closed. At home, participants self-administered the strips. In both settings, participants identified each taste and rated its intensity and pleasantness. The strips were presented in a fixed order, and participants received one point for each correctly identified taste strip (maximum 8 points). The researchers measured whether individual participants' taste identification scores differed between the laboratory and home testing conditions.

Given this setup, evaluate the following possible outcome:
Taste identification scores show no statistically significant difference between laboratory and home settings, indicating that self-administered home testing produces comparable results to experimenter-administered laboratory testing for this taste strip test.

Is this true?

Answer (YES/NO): YES